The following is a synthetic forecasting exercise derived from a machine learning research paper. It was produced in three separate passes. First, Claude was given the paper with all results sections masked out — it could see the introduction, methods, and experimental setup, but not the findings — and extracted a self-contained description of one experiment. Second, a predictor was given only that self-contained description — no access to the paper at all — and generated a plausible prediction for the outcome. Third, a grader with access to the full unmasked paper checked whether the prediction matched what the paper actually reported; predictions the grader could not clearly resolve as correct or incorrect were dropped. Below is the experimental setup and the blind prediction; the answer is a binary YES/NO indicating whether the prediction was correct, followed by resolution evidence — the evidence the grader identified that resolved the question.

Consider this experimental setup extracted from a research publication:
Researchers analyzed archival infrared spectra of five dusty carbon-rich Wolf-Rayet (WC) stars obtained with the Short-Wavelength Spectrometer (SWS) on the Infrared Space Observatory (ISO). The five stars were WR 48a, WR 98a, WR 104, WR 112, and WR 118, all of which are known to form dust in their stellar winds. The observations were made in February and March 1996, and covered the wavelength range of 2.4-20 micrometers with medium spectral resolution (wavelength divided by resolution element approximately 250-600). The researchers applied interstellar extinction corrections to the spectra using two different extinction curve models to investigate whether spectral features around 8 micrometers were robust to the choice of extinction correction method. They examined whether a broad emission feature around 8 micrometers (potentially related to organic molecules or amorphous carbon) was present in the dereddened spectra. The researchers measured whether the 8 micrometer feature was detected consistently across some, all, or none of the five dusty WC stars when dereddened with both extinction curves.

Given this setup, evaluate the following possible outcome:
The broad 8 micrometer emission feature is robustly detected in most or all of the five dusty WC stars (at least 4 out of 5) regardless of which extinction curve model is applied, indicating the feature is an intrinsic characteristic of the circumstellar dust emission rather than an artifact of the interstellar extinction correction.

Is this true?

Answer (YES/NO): YES